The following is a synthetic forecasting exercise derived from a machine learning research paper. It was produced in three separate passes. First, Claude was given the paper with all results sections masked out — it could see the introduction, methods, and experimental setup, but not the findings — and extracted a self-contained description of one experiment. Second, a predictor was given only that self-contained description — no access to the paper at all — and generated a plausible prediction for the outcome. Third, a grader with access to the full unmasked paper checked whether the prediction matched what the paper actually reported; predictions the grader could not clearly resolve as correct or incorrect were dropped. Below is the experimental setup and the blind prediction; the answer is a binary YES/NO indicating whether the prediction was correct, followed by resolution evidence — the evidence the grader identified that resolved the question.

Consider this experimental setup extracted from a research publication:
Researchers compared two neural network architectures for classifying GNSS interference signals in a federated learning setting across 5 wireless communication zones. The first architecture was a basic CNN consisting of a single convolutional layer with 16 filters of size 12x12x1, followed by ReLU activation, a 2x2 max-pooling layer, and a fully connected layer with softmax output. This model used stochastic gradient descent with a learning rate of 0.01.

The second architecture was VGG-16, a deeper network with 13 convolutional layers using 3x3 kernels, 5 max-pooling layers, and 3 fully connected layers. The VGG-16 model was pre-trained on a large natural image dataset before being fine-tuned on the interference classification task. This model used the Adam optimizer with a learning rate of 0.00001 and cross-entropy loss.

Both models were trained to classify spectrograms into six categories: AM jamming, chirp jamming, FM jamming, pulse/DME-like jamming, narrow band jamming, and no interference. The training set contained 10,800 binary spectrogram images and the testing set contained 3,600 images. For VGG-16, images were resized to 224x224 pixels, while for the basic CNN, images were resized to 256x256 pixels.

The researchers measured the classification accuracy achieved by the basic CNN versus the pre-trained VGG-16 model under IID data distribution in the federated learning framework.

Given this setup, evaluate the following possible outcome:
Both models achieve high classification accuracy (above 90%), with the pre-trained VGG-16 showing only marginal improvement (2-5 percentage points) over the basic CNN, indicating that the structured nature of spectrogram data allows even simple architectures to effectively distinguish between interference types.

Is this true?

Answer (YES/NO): NO